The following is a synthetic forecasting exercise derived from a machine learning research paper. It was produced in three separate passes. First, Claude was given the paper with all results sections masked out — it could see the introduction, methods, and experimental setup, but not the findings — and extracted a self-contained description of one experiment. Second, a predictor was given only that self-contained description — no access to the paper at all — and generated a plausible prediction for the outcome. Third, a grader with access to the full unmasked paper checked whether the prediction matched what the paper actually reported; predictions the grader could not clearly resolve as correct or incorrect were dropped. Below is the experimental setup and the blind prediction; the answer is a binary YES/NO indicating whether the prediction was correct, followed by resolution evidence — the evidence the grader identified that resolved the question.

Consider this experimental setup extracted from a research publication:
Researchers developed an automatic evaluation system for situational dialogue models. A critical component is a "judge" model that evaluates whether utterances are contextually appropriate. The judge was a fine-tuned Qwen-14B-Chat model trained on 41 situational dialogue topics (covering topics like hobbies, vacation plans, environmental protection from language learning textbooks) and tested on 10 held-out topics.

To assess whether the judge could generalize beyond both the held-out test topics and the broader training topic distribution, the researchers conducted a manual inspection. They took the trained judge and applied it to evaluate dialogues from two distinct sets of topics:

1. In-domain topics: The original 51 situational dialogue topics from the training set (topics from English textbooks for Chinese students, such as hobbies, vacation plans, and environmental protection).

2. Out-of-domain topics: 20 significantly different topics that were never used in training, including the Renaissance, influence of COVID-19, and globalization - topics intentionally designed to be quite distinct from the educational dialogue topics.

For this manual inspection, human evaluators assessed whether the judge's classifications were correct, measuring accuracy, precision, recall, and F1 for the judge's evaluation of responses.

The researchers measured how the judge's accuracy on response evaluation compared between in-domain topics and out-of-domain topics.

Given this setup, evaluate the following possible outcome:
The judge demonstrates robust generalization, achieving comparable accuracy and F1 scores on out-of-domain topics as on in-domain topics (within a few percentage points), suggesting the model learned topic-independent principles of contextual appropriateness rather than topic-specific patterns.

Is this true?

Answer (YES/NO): YES